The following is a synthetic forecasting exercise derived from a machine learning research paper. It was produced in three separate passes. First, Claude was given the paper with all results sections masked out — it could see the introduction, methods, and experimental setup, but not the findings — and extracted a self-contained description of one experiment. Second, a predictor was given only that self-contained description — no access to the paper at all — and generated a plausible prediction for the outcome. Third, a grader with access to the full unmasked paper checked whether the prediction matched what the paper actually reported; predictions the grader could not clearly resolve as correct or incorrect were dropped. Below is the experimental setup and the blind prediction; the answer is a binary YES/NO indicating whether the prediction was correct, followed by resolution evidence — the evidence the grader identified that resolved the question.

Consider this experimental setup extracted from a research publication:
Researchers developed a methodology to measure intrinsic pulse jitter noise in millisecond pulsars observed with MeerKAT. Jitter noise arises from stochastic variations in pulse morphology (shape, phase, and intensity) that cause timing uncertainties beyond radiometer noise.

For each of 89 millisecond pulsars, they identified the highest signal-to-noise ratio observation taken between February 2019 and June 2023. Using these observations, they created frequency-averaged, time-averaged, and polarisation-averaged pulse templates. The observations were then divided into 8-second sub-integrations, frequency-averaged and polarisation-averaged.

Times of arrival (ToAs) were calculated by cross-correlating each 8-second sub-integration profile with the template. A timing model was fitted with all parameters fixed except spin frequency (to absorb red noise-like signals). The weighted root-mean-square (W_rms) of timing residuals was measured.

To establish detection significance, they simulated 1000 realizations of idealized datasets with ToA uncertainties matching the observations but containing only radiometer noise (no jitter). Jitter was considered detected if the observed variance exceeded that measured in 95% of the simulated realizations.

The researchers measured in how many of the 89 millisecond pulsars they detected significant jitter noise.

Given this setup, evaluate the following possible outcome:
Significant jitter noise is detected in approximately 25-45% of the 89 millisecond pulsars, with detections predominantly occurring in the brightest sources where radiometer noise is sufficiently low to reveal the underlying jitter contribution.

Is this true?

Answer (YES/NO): NO